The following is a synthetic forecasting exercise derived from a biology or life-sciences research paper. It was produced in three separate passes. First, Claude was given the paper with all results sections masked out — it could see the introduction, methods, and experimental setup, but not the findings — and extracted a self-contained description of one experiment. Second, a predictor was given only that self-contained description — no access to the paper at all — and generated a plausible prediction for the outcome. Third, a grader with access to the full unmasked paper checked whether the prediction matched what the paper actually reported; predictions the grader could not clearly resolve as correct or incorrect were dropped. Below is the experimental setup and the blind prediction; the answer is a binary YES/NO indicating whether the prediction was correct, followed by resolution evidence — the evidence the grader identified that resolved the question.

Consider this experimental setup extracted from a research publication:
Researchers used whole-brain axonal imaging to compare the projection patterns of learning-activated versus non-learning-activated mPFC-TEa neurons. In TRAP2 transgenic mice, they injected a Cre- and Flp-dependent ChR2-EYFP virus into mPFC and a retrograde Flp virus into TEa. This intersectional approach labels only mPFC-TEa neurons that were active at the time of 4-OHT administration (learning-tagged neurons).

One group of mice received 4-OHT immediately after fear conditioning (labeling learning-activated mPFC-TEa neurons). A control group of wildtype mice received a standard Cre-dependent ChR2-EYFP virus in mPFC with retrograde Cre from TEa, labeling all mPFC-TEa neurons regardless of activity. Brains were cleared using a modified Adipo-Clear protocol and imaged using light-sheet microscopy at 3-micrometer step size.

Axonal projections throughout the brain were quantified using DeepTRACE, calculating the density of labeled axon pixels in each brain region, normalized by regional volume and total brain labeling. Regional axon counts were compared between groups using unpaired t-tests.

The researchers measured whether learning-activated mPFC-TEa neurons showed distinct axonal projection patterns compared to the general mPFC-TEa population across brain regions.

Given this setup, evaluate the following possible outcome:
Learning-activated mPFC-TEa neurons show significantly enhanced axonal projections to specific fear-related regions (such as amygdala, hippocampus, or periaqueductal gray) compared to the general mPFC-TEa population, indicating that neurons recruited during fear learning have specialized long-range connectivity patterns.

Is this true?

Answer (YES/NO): NO